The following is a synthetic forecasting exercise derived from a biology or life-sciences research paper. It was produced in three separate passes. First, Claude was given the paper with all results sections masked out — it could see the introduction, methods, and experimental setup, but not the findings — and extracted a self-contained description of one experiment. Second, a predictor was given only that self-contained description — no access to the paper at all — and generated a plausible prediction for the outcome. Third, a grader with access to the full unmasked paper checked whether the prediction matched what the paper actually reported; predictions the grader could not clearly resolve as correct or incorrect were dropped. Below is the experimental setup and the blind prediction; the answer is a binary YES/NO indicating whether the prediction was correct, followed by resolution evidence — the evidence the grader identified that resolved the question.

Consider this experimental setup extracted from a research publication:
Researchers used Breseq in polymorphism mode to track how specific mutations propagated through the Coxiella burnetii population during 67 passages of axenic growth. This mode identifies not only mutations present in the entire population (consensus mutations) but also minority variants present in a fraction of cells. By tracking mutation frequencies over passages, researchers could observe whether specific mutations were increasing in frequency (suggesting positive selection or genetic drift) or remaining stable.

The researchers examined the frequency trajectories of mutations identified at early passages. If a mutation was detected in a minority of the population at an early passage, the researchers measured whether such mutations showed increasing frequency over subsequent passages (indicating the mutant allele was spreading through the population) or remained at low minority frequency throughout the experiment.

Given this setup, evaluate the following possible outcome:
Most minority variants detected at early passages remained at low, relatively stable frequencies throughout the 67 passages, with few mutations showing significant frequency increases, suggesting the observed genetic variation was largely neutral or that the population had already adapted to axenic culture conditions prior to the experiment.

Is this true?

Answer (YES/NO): YES